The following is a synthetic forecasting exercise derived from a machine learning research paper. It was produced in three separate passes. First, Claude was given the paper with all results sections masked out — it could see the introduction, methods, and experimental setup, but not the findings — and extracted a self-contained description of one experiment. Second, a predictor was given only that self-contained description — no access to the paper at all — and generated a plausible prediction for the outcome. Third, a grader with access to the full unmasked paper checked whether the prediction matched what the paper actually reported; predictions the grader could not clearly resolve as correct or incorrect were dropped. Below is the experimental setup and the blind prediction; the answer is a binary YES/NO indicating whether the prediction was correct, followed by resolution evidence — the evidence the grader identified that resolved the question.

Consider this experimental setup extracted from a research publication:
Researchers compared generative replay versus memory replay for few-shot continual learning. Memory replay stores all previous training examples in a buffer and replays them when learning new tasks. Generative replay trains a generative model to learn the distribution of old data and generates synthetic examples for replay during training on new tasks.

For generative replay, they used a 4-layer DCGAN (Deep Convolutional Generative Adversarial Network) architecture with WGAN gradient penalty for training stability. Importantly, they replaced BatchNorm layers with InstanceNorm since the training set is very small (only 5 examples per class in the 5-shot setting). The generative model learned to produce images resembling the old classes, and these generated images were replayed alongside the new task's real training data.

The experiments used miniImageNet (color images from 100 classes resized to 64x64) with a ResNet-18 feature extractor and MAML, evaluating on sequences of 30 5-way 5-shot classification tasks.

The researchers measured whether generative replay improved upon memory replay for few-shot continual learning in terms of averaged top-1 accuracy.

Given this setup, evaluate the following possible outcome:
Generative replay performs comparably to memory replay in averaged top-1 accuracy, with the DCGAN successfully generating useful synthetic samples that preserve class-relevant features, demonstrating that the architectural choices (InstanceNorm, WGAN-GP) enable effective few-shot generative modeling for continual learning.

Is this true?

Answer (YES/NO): YES